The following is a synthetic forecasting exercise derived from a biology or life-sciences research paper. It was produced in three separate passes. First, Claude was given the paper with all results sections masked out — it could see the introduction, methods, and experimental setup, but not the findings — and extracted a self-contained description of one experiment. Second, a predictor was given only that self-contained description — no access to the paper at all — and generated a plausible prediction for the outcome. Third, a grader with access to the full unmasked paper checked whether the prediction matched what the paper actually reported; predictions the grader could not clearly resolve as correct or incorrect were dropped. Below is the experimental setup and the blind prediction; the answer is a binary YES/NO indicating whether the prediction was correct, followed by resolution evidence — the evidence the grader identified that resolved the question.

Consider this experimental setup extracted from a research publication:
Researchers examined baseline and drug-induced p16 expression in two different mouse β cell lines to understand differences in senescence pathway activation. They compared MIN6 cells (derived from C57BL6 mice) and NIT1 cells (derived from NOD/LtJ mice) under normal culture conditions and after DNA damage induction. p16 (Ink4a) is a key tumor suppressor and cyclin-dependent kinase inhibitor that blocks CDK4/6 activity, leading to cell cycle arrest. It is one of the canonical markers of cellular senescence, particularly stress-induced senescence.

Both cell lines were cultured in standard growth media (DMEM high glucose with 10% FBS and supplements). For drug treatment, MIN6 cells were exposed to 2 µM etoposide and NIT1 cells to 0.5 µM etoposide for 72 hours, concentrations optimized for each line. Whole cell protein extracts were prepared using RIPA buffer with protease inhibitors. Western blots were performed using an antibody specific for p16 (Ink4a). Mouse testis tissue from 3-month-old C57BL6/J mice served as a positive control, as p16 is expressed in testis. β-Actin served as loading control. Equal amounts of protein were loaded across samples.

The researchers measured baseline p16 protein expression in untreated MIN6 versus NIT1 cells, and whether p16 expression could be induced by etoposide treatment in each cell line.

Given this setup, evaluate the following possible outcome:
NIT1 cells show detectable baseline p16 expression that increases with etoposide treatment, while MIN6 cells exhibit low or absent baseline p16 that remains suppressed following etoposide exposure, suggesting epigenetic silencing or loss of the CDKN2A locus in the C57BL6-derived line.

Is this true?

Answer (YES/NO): NO